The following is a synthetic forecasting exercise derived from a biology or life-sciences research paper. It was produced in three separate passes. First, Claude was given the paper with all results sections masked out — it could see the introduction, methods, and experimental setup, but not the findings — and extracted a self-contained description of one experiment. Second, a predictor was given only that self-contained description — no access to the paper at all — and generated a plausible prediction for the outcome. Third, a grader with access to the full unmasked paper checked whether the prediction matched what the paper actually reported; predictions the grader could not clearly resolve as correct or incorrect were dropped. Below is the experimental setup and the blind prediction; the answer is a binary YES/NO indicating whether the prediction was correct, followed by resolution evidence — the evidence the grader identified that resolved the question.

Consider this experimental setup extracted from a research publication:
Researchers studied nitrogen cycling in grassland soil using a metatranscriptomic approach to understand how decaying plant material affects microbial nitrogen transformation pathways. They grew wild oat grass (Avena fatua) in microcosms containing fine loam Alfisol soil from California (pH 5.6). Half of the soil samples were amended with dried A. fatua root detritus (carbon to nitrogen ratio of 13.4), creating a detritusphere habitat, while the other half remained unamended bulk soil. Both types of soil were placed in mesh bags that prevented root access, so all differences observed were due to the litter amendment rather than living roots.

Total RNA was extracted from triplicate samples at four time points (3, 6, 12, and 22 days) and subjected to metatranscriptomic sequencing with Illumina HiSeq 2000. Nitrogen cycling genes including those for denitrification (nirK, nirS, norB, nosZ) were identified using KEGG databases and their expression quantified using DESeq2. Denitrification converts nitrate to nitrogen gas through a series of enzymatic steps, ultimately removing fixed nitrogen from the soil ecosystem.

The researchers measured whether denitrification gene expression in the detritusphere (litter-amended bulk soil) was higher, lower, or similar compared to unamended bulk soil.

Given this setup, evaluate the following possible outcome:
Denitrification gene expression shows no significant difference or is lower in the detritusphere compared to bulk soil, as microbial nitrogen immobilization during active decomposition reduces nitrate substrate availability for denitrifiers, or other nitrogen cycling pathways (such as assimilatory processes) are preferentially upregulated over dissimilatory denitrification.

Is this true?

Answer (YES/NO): YES